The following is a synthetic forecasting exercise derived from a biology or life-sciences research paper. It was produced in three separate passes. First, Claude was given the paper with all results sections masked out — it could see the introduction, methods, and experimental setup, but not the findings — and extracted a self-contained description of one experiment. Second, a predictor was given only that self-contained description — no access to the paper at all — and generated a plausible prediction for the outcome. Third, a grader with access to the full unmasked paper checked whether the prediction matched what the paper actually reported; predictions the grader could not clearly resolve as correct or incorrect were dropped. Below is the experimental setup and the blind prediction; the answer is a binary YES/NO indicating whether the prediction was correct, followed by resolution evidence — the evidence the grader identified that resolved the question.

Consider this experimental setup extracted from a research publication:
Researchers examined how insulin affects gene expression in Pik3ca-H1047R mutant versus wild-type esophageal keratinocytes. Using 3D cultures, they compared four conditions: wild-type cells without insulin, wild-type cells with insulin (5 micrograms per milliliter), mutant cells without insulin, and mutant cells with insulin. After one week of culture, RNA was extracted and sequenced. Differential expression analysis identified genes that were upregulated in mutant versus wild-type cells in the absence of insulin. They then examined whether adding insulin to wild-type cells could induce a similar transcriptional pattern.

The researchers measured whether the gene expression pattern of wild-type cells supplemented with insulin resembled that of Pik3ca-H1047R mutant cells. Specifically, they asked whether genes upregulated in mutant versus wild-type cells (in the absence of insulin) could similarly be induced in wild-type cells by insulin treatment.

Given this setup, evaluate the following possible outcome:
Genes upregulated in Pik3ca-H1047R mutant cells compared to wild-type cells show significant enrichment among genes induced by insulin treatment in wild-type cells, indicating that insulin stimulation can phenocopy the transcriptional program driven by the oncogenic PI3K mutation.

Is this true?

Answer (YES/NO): YES